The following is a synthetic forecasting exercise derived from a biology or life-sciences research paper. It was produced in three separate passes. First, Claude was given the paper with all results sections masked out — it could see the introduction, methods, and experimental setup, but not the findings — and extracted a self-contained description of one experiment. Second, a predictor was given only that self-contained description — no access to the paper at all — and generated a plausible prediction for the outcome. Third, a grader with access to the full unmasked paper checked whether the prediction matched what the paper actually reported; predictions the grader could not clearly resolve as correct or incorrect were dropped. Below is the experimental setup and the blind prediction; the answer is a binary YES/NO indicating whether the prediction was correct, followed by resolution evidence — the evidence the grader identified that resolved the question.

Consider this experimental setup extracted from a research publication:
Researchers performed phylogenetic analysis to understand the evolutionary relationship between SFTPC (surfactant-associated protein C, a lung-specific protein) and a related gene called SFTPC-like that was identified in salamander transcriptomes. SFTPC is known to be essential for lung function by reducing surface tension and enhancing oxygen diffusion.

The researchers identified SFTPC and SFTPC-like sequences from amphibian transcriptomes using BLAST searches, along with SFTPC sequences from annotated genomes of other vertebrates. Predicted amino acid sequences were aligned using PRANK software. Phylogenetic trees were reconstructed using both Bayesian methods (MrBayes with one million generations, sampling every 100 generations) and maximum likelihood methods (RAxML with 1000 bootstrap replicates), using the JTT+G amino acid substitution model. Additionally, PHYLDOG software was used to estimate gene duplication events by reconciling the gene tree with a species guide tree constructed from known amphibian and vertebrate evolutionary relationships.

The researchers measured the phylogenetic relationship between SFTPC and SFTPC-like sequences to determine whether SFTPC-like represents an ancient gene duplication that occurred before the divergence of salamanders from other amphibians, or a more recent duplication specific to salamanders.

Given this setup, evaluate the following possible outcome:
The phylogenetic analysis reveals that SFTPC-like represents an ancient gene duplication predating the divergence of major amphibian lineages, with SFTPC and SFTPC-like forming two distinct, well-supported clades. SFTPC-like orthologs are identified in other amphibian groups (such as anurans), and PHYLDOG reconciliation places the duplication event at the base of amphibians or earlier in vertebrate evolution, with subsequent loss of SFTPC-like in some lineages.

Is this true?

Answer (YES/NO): NO